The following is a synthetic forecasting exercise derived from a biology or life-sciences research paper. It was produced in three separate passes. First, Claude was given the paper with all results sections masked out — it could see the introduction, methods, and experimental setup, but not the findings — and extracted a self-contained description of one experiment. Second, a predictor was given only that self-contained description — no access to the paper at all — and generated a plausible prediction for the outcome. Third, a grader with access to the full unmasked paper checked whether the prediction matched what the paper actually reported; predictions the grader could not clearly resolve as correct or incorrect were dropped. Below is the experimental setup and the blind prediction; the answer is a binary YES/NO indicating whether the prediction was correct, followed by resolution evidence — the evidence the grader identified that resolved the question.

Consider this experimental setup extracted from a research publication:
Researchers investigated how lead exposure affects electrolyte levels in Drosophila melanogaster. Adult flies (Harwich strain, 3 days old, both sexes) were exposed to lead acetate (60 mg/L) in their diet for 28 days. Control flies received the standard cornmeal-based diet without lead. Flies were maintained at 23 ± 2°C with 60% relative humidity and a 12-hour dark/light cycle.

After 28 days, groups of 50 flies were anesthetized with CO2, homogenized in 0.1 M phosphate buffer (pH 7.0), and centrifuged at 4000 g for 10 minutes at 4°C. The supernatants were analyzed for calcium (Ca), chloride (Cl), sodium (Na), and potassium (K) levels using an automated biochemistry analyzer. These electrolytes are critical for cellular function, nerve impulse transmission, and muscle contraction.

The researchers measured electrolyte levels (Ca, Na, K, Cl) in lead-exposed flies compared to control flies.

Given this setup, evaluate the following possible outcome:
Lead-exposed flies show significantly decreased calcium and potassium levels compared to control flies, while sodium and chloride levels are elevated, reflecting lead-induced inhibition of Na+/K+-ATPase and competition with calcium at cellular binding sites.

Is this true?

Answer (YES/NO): NO